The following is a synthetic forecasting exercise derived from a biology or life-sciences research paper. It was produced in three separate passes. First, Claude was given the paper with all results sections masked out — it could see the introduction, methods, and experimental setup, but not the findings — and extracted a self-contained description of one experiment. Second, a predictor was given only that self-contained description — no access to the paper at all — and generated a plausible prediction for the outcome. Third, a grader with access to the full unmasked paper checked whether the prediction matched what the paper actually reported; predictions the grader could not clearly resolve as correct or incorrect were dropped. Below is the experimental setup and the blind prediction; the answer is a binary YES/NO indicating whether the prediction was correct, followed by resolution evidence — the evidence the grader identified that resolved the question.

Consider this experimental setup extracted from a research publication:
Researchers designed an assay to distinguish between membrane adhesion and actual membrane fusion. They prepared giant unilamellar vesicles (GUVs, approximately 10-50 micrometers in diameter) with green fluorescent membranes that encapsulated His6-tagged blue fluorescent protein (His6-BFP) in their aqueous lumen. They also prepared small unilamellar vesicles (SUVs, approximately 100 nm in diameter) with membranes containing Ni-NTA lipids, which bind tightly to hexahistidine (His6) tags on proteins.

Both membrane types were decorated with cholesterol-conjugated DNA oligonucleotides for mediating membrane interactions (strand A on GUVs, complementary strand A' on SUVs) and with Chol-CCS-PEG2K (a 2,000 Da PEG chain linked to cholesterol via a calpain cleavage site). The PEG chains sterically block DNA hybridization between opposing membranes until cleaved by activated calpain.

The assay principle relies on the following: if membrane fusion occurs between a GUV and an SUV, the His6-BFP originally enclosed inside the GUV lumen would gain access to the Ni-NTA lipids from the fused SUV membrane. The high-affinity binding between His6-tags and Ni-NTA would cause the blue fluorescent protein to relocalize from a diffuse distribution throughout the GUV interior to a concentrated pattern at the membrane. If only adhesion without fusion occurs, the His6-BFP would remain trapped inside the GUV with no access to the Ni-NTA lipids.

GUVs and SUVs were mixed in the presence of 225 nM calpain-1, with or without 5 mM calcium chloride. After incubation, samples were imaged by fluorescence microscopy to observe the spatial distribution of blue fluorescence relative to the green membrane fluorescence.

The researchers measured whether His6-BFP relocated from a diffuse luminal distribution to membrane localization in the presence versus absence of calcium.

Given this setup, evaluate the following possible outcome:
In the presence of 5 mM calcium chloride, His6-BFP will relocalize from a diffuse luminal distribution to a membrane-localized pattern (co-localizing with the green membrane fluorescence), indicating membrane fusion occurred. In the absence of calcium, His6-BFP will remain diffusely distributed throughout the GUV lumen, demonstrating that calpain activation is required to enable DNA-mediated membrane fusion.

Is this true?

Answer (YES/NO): YES